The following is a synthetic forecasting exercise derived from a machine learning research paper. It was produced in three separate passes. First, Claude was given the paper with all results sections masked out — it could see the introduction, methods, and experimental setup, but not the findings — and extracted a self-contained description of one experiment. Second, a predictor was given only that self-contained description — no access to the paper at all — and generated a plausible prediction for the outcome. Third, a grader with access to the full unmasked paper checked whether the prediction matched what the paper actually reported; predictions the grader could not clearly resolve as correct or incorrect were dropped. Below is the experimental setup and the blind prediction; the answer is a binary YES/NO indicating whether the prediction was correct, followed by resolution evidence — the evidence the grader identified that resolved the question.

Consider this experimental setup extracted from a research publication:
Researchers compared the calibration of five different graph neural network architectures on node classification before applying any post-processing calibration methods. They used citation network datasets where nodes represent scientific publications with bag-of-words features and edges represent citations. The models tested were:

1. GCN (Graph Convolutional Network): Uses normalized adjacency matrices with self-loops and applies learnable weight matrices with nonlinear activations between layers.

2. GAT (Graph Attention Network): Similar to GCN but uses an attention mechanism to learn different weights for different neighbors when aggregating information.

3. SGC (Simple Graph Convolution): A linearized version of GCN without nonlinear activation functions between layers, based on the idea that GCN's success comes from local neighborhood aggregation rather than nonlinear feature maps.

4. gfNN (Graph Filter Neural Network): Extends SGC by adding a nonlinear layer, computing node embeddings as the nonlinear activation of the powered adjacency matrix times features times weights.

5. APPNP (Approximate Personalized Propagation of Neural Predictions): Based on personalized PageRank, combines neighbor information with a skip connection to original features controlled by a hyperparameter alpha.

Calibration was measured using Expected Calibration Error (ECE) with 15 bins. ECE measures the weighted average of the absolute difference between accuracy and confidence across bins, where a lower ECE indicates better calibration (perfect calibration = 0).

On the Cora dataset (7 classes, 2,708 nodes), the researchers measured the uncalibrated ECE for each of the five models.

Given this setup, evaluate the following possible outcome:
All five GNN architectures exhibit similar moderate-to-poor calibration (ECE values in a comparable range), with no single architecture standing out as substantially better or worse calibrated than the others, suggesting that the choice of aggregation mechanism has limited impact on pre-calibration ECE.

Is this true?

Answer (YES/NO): NO